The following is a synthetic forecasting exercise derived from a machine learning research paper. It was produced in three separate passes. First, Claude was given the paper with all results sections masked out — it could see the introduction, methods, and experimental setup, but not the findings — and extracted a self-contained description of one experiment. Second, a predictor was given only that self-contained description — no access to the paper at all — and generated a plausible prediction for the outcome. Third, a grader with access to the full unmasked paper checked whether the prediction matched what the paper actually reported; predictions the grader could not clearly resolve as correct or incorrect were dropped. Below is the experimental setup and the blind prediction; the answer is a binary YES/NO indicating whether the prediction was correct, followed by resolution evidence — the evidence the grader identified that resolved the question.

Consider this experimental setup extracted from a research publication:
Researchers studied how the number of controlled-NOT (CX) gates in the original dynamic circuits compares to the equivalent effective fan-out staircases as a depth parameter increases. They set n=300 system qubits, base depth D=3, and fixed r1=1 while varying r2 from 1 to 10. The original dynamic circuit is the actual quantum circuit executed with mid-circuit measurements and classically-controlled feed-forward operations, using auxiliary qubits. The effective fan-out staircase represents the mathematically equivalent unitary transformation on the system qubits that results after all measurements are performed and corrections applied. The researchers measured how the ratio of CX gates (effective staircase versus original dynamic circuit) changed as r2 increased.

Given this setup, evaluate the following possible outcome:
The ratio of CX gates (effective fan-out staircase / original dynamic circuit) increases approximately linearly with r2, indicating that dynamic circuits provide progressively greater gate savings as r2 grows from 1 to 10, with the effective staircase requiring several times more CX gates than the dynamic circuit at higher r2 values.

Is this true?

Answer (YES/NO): NO